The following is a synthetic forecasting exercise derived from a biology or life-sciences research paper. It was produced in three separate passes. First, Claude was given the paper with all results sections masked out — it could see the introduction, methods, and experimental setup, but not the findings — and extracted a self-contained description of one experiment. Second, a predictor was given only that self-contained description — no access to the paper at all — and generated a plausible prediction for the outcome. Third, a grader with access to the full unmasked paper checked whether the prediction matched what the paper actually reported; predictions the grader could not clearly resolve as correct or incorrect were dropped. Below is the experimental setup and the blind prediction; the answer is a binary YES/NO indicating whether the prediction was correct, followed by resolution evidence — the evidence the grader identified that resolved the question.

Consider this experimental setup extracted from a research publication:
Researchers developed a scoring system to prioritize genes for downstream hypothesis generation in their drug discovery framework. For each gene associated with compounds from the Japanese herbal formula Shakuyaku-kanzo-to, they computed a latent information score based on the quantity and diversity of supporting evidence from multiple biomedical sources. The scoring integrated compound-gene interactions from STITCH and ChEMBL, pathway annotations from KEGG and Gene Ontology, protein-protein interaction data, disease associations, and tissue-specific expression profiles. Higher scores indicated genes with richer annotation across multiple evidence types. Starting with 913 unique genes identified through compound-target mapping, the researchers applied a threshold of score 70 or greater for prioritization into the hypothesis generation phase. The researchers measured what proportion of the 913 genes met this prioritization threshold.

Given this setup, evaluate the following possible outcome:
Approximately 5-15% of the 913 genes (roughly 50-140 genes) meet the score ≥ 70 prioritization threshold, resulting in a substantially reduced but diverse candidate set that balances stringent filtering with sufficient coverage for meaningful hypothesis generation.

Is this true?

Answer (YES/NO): YES